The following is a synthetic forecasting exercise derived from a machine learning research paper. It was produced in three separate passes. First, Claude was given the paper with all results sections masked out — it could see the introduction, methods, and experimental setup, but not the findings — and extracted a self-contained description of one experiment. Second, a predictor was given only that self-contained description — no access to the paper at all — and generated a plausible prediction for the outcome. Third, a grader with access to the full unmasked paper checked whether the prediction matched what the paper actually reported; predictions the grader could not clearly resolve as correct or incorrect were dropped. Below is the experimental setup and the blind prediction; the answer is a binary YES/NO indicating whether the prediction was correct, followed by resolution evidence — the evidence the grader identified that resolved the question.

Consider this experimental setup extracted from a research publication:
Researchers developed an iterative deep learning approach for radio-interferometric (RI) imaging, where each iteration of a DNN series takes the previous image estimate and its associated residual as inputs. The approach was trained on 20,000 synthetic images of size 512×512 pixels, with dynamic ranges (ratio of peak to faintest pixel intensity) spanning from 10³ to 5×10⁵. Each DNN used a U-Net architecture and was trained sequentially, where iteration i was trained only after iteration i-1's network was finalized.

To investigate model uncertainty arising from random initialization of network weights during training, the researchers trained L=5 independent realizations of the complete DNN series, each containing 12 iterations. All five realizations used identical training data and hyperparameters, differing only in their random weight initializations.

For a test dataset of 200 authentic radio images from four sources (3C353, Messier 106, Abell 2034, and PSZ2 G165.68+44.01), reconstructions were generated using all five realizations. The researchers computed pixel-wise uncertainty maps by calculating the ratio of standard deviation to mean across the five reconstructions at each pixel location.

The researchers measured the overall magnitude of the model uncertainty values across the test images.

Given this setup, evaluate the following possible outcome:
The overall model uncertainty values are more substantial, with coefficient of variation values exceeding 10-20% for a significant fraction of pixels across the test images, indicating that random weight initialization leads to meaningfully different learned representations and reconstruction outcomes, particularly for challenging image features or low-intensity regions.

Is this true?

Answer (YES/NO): NO